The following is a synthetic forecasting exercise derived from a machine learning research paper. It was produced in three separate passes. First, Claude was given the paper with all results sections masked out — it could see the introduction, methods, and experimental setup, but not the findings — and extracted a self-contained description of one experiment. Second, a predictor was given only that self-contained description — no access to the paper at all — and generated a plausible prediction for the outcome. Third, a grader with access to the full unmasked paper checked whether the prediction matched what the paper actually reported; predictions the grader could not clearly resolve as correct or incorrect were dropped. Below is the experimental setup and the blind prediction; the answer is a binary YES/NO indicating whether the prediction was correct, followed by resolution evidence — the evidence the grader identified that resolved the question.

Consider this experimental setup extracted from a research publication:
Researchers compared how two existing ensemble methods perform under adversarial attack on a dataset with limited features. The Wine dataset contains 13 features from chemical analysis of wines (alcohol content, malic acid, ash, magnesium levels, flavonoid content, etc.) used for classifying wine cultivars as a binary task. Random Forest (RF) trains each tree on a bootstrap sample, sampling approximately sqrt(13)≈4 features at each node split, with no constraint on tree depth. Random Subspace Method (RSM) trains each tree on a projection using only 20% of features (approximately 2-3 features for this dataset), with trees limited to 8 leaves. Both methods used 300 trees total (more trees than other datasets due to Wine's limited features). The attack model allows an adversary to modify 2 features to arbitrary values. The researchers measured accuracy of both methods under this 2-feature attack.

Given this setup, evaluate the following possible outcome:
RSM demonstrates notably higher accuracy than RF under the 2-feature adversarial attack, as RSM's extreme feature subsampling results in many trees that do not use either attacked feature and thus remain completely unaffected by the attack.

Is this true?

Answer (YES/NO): YES